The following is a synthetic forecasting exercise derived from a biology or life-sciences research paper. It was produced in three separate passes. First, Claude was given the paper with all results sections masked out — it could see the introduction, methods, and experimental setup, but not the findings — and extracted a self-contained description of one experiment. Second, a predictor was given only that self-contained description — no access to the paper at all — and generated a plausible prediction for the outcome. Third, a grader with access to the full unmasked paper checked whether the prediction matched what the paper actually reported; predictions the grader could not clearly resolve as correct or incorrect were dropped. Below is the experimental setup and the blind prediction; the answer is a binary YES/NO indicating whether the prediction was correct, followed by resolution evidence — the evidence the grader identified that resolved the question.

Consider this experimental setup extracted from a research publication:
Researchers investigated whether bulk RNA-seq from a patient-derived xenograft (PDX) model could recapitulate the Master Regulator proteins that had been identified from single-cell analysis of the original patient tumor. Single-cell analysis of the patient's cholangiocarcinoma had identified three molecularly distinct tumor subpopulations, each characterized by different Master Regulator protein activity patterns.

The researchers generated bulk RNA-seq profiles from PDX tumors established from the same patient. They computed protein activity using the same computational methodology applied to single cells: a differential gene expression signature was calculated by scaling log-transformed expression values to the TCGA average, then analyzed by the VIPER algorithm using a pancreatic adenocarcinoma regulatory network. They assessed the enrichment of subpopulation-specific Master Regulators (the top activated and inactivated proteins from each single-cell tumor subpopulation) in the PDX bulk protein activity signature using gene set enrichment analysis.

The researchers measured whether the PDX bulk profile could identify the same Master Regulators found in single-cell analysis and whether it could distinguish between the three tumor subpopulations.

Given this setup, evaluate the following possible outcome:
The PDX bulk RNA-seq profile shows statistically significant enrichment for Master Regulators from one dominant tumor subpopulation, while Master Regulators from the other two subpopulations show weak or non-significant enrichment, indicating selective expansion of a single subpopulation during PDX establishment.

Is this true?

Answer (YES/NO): NO